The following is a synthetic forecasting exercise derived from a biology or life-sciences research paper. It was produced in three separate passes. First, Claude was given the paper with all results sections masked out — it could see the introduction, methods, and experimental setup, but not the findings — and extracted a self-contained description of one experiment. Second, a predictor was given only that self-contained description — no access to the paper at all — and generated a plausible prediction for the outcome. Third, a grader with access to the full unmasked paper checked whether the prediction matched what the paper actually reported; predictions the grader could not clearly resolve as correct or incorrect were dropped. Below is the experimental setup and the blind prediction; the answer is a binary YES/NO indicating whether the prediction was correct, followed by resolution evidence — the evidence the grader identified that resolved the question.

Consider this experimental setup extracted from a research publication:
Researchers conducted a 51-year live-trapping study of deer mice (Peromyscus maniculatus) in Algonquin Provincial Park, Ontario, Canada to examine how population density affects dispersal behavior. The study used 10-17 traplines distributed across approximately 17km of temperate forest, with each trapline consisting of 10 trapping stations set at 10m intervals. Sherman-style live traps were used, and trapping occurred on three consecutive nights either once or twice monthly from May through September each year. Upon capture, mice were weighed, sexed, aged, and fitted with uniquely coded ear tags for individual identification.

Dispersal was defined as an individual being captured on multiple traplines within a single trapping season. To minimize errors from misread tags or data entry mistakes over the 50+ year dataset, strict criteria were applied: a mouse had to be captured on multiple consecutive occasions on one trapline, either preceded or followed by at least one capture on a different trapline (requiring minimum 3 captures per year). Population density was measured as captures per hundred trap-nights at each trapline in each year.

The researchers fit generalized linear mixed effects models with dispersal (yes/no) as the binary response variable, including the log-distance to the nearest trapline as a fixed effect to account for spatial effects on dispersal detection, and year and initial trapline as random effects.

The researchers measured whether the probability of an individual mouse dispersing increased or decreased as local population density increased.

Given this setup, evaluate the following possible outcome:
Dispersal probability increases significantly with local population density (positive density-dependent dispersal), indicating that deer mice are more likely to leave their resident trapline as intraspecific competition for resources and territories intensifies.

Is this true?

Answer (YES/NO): NO